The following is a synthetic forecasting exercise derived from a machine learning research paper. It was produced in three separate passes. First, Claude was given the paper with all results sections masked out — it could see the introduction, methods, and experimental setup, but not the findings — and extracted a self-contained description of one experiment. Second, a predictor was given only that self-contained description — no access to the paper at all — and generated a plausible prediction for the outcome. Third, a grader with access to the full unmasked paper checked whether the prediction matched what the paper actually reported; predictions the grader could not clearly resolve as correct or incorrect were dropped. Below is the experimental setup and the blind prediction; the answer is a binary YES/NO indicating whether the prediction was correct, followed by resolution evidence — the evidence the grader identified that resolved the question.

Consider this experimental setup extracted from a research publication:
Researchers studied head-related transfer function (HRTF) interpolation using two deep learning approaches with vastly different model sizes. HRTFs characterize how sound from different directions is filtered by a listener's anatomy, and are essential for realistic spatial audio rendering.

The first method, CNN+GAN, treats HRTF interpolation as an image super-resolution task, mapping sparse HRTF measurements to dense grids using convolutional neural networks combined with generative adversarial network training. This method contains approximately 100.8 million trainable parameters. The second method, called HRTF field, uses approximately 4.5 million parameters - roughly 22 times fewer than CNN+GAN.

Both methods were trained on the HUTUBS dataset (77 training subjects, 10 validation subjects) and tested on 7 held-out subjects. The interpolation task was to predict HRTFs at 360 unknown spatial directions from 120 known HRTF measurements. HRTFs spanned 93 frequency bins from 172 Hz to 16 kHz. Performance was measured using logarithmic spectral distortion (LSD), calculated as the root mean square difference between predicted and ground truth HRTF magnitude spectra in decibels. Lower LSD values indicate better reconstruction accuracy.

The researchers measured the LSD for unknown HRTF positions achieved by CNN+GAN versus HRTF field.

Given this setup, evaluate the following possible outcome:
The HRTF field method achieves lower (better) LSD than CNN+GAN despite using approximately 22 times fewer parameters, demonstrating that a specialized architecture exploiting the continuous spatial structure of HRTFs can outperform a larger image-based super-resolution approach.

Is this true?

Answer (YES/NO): YES